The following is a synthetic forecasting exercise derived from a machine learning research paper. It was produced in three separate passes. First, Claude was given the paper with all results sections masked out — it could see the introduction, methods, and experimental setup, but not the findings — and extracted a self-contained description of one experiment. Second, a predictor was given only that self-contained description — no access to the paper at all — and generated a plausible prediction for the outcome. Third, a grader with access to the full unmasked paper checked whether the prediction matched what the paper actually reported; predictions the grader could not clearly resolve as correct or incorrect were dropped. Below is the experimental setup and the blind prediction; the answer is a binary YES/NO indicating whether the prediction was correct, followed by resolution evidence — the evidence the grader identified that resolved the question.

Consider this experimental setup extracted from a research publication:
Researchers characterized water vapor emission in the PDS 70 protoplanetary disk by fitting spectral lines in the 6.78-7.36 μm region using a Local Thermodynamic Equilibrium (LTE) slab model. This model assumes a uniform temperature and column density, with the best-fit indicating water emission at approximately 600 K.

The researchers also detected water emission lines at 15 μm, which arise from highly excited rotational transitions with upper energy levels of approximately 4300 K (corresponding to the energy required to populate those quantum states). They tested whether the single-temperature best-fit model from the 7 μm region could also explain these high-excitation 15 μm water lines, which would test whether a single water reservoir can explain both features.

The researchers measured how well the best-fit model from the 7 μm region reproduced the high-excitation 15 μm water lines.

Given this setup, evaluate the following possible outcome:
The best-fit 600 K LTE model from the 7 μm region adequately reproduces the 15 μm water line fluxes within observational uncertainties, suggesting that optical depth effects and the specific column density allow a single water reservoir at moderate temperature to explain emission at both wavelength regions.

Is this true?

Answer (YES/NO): YES